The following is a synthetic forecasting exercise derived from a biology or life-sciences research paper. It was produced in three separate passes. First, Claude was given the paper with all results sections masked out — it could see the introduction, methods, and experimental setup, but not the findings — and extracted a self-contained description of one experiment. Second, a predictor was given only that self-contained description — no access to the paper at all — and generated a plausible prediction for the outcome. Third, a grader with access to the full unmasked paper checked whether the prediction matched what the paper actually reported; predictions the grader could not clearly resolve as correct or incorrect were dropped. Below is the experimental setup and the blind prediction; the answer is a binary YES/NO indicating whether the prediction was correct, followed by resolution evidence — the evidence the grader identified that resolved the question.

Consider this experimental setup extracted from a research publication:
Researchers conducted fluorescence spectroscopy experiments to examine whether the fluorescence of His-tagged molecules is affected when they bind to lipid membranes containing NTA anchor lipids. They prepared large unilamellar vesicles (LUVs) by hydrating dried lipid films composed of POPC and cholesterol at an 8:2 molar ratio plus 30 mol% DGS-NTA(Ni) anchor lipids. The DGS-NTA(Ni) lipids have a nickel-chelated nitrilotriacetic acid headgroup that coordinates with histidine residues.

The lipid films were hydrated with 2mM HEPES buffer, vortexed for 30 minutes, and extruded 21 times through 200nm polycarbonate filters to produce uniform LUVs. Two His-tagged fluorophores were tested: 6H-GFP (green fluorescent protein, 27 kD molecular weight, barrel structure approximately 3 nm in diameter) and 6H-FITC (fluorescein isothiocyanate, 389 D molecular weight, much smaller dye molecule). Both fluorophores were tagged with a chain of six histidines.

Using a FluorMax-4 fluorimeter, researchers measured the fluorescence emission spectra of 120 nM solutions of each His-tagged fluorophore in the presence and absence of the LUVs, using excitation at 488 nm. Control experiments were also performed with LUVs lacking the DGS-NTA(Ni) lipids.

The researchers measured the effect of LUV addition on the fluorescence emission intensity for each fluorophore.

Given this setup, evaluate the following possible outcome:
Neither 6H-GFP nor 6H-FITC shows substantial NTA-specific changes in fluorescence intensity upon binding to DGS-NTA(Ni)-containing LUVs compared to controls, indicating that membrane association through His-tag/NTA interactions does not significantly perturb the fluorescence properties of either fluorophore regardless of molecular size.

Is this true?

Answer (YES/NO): NO